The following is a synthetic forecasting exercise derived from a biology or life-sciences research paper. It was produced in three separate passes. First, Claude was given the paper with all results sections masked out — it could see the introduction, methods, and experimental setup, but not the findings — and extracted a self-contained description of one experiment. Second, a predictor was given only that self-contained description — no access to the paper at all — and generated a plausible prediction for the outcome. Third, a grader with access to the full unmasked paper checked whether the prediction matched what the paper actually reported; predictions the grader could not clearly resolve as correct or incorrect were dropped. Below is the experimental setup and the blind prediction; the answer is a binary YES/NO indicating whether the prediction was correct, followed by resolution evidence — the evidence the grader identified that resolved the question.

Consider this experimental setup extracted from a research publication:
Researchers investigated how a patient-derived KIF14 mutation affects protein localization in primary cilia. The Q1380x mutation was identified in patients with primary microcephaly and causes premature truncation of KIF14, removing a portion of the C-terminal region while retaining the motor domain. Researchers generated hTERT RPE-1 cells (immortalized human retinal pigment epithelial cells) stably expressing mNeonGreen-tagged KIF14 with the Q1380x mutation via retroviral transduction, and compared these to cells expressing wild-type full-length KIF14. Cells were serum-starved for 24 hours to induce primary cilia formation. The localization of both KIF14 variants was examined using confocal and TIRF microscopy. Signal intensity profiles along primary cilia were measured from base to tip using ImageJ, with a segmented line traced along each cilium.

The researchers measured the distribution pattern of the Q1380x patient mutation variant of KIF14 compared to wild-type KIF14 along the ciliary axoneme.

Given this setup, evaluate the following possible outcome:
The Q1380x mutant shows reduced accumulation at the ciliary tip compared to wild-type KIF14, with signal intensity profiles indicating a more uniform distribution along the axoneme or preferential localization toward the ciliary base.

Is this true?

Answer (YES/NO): NO